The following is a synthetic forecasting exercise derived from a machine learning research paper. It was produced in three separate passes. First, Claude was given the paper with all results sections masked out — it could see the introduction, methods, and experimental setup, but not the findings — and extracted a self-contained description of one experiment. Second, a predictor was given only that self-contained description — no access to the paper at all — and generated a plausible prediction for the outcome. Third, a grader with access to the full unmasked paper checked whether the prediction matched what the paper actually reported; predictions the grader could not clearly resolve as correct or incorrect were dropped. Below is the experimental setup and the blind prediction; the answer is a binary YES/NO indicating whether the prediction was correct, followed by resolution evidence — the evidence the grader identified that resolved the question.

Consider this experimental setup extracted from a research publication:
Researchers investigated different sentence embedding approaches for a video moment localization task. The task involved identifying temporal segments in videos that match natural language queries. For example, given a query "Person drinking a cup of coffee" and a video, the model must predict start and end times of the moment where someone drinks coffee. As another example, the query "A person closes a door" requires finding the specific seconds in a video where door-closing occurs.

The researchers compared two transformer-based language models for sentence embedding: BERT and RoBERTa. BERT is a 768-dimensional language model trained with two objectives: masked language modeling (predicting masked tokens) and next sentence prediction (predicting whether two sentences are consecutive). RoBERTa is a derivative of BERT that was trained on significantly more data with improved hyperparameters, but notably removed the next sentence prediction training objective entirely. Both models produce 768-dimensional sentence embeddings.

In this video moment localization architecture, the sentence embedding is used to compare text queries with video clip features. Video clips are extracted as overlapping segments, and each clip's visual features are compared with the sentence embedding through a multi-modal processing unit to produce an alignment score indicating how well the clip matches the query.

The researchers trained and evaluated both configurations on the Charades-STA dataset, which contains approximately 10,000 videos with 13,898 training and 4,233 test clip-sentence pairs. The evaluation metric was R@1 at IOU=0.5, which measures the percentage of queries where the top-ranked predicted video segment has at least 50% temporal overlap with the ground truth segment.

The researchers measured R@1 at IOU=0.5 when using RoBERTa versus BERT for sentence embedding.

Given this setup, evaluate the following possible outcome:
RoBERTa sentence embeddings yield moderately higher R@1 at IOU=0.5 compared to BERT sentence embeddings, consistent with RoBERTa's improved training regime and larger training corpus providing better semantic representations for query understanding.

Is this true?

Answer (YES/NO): NO